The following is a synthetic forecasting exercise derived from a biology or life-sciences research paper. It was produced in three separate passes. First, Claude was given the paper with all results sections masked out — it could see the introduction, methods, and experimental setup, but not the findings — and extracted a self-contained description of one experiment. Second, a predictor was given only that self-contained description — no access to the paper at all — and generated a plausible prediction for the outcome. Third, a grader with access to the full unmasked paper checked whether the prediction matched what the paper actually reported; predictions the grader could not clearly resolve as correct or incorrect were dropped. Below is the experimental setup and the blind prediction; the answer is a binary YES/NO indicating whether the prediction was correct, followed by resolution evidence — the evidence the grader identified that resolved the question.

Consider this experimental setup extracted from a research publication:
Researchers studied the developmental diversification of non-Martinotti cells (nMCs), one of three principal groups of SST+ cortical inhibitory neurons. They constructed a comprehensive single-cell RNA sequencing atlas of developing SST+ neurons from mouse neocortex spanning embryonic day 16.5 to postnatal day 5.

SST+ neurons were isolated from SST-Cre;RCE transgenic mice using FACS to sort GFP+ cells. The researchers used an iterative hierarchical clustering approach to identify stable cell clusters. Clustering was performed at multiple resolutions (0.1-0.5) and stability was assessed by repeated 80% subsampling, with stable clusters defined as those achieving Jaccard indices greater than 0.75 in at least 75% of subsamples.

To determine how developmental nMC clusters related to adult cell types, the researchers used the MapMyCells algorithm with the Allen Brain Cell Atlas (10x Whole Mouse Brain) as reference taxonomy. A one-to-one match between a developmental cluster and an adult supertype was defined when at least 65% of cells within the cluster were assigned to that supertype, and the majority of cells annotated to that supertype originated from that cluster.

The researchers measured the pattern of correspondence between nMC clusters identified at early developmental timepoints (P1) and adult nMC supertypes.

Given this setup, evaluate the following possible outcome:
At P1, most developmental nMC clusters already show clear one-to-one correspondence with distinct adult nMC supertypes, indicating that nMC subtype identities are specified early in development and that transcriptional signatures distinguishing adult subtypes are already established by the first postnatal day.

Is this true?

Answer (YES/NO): NO